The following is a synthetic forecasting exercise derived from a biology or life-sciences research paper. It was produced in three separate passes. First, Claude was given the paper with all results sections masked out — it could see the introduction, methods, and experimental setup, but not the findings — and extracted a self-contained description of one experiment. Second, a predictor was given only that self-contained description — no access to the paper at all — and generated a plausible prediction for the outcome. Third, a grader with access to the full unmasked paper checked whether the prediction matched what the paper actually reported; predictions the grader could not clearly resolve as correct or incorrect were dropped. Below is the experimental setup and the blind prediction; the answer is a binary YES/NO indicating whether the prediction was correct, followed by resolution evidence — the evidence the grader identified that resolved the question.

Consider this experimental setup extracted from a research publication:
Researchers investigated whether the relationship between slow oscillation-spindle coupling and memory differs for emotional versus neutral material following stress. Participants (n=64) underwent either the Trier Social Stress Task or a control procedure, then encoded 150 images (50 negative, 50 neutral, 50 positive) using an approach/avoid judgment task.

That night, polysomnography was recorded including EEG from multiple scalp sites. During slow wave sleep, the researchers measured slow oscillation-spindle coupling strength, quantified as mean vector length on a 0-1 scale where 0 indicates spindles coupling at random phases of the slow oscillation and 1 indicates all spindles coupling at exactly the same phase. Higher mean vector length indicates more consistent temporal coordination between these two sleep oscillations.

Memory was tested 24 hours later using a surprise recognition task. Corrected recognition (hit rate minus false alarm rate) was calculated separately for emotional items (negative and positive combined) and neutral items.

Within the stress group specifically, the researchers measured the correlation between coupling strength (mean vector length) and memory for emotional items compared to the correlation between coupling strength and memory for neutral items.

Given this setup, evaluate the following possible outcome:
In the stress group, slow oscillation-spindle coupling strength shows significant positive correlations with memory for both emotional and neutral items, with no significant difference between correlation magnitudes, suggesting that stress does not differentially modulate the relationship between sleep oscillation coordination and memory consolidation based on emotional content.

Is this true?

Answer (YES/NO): NO